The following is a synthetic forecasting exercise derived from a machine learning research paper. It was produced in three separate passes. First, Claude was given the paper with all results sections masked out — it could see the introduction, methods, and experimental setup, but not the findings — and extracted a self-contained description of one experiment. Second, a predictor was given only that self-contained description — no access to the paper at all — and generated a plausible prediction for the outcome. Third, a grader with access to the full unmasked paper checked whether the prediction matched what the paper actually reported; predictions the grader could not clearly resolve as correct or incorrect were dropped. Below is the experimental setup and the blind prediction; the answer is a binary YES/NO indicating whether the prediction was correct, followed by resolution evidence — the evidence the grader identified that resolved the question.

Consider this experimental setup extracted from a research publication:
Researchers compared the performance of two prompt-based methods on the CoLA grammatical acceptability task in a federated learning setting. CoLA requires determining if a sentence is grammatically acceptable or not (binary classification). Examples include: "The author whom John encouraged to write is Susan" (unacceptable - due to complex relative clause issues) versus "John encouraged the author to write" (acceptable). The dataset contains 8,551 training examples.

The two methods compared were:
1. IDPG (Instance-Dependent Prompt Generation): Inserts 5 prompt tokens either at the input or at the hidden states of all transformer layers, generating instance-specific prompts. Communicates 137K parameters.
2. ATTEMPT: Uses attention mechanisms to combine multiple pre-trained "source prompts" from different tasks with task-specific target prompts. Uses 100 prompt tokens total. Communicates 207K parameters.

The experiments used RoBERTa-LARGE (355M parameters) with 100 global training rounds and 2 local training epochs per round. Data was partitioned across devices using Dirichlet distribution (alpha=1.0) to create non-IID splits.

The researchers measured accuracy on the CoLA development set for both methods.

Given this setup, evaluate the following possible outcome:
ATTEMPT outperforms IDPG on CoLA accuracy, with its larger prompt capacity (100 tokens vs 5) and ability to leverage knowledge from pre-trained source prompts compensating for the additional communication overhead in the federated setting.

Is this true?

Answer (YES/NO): YES